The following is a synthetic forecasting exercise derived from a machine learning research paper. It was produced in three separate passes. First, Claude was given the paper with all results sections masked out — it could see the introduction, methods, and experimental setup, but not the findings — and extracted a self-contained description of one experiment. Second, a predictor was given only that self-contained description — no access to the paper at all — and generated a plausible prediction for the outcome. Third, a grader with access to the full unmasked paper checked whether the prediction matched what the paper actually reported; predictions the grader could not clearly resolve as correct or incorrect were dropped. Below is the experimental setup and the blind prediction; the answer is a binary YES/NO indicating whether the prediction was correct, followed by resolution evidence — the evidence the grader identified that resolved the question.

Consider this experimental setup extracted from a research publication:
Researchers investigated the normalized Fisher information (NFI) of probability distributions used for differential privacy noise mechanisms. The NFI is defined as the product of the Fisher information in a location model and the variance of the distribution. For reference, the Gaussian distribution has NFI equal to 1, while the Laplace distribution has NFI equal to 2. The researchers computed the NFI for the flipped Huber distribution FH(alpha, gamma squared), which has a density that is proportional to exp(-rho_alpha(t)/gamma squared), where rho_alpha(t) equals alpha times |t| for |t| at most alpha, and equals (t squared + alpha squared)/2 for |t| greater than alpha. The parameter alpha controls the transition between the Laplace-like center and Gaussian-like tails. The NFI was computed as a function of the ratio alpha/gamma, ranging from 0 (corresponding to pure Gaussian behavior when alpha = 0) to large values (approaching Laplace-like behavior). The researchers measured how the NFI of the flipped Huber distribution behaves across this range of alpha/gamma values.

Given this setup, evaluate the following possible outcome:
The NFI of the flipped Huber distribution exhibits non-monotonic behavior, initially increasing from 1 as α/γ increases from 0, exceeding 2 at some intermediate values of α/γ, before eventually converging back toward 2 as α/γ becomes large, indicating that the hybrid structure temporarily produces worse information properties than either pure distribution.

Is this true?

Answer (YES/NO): NO